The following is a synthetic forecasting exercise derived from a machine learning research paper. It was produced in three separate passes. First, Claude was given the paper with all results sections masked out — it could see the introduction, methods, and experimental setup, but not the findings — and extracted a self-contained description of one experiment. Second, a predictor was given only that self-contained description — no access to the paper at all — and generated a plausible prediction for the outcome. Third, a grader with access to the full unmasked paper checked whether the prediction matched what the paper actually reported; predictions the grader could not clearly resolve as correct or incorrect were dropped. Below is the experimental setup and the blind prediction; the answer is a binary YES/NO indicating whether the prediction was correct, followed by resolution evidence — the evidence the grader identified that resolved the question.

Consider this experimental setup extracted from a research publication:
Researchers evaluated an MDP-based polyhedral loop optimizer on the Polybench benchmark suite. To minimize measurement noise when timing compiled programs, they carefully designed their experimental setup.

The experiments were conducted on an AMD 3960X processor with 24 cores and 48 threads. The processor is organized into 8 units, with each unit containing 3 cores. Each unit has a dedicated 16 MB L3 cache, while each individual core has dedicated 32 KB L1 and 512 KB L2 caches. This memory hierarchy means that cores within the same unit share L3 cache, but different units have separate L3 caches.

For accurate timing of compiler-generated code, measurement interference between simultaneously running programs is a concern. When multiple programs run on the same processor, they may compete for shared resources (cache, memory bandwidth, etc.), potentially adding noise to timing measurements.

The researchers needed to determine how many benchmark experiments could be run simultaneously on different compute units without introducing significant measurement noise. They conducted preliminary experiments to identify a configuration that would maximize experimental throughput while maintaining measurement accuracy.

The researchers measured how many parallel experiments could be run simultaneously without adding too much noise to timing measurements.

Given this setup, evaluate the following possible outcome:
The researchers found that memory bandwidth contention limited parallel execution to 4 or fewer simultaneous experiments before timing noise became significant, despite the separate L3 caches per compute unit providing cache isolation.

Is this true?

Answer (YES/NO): NO